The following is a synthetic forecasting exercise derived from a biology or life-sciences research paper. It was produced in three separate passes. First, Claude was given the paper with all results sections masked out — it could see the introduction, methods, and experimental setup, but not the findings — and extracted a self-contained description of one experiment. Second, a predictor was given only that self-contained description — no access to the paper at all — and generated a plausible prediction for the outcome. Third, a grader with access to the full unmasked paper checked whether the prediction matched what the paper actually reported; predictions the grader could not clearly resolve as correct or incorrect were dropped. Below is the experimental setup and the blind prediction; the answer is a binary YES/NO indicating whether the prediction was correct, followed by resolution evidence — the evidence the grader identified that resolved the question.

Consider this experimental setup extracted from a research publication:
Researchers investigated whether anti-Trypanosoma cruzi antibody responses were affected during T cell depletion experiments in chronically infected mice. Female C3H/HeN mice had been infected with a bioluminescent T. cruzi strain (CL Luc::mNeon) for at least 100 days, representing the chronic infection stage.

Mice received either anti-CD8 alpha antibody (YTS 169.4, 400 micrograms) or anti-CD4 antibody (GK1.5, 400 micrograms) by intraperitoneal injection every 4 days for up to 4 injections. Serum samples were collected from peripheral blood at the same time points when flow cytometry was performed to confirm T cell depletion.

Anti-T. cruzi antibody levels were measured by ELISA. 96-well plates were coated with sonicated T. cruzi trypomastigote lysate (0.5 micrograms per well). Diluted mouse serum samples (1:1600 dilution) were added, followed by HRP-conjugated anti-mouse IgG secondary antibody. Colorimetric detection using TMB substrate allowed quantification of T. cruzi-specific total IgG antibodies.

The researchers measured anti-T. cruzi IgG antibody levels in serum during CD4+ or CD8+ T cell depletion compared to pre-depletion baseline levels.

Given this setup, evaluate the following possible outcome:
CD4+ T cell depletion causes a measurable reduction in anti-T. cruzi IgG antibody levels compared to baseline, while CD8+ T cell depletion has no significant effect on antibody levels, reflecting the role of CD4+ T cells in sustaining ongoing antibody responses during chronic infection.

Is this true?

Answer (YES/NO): NO